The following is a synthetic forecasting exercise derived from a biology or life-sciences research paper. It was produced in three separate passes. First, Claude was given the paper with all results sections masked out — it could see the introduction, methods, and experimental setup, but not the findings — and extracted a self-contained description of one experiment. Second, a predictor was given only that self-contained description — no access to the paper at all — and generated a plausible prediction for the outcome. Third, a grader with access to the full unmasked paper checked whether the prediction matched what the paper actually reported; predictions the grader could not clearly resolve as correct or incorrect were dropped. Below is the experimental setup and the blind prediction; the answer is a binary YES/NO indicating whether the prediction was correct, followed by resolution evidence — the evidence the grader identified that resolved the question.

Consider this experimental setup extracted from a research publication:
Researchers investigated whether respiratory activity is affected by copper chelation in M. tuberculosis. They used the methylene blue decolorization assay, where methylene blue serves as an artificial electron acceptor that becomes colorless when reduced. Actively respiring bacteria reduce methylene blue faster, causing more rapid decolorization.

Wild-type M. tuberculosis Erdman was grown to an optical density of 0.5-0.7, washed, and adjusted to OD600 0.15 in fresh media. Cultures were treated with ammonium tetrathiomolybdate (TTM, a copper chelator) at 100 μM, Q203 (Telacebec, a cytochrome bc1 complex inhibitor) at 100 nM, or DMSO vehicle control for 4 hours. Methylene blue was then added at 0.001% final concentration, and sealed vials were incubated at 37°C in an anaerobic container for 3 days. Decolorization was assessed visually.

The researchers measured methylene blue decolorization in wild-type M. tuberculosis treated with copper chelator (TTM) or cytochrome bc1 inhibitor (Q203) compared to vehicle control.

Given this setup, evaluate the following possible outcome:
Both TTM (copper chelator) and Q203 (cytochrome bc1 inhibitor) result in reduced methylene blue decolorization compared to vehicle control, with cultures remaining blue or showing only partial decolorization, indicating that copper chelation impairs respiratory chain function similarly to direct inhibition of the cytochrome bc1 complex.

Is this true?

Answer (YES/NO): NO